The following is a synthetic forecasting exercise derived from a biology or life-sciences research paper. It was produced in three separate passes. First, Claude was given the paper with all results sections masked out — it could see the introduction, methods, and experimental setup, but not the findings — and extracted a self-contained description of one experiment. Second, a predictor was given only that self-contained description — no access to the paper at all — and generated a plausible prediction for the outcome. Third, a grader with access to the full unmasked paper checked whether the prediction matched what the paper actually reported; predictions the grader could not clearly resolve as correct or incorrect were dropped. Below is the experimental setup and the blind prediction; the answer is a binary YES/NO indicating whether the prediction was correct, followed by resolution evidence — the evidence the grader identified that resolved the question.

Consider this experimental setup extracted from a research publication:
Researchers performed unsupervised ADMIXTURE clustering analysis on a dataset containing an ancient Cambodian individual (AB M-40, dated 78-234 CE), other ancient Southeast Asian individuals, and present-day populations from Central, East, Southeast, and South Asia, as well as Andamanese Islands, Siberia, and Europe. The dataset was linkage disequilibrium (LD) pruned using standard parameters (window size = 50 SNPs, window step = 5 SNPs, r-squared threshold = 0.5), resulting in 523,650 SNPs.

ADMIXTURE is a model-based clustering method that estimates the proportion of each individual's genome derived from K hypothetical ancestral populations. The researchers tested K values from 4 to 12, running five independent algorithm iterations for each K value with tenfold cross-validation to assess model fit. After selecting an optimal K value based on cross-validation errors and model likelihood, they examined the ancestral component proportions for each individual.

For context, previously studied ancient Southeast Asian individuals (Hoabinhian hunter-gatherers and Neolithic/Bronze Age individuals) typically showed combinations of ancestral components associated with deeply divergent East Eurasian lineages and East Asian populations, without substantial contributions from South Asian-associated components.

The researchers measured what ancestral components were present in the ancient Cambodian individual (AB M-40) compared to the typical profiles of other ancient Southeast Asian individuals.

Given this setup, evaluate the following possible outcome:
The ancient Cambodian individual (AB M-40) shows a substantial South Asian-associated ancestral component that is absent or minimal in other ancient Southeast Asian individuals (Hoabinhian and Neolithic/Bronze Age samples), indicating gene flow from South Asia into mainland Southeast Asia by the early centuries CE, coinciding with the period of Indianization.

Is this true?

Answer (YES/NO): YES